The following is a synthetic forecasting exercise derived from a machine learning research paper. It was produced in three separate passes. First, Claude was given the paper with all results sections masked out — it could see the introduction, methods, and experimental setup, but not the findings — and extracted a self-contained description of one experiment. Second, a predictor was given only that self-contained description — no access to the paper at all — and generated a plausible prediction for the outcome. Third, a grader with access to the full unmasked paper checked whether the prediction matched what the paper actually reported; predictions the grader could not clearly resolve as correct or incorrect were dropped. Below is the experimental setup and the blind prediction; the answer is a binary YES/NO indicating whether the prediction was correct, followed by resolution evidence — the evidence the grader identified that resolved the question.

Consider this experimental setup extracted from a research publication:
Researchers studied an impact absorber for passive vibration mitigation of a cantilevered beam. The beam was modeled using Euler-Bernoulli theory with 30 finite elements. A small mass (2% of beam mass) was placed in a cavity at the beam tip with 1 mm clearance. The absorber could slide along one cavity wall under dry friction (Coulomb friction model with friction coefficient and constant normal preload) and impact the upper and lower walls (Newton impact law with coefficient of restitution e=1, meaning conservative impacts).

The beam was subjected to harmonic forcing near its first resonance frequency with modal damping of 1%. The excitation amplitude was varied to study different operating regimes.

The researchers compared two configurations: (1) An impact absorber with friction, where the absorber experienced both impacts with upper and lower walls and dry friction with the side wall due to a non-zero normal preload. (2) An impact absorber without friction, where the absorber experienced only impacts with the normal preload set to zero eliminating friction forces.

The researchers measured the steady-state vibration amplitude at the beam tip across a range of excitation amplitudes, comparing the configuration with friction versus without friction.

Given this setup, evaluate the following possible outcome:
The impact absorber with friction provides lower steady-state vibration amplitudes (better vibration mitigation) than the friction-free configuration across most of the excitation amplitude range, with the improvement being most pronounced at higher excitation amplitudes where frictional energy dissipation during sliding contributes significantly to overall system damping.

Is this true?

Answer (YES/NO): NO